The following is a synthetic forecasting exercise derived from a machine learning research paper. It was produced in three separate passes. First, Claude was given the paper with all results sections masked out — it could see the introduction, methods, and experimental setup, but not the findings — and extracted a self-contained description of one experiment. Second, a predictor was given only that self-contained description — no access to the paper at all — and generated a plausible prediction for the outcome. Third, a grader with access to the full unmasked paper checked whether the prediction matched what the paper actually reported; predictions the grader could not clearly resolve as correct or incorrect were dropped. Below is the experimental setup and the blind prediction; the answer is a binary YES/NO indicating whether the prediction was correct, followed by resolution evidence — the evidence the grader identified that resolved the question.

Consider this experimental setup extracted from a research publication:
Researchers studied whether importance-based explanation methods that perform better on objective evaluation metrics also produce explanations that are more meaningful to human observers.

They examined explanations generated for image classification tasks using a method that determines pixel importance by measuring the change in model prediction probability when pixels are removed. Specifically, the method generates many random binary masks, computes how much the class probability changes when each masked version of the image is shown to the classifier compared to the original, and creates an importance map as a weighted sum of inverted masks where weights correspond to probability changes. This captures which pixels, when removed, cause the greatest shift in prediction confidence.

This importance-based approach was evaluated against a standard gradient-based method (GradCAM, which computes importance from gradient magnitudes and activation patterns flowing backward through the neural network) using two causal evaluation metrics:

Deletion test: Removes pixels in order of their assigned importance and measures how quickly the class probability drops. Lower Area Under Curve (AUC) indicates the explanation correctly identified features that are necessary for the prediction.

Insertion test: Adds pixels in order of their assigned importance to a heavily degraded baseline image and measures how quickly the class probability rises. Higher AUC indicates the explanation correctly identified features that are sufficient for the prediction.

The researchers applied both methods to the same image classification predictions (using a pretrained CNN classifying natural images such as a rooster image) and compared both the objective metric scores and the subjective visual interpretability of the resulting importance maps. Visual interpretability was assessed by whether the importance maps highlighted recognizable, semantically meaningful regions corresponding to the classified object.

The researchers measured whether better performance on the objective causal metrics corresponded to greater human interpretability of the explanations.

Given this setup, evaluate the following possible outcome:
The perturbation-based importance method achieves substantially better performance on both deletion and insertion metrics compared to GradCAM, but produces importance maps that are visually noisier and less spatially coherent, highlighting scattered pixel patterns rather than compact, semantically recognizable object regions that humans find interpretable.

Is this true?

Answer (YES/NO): YES